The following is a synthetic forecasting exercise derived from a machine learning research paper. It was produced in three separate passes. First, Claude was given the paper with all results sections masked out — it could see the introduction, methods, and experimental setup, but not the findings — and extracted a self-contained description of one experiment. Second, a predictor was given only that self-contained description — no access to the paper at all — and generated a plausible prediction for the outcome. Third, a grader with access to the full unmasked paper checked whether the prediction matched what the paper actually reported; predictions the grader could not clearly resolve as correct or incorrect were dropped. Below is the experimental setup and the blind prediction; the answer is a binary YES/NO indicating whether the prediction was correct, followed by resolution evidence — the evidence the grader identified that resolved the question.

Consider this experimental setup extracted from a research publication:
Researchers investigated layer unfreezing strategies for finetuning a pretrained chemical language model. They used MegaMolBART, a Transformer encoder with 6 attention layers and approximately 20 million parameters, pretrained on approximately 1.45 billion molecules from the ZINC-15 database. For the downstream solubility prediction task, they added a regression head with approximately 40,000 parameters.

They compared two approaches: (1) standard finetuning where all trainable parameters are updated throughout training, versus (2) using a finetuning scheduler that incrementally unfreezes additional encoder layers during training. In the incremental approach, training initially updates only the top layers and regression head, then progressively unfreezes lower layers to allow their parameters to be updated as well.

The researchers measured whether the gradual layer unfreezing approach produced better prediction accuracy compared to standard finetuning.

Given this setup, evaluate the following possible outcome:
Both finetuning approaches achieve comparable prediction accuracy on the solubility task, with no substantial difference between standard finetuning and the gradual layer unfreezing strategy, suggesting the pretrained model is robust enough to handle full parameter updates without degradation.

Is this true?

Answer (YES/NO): YES